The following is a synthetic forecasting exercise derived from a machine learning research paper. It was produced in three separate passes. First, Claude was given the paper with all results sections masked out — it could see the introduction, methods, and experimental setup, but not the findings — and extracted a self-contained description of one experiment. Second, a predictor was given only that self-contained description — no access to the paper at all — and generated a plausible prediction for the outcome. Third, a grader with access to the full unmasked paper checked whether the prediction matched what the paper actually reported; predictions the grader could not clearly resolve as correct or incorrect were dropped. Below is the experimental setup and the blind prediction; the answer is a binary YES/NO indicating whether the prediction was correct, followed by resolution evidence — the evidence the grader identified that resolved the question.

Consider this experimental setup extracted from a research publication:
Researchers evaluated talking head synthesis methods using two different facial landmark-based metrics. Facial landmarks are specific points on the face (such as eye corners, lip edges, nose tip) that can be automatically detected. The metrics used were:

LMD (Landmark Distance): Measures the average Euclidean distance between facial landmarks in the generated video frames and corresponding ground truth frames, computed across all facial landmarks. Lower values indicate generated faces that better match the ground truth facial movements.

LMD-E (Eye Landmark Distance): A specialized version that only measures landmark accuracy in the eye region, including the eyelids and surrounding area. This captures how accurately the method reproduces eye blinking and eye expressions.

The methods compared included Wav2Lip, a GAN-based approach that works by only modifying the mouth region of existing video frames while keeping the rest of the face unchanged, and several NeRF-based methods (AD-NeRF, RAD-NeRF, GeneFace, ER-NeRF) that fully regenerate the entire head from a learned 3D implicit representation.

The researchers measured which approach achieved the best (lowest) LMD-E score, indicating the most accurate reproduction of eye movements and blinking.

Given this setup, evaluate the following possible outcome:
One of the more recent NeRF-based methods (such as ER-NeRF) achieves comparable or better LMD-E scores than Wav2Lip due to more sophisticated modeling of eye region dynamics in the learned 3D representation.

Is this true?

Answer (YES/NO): NO